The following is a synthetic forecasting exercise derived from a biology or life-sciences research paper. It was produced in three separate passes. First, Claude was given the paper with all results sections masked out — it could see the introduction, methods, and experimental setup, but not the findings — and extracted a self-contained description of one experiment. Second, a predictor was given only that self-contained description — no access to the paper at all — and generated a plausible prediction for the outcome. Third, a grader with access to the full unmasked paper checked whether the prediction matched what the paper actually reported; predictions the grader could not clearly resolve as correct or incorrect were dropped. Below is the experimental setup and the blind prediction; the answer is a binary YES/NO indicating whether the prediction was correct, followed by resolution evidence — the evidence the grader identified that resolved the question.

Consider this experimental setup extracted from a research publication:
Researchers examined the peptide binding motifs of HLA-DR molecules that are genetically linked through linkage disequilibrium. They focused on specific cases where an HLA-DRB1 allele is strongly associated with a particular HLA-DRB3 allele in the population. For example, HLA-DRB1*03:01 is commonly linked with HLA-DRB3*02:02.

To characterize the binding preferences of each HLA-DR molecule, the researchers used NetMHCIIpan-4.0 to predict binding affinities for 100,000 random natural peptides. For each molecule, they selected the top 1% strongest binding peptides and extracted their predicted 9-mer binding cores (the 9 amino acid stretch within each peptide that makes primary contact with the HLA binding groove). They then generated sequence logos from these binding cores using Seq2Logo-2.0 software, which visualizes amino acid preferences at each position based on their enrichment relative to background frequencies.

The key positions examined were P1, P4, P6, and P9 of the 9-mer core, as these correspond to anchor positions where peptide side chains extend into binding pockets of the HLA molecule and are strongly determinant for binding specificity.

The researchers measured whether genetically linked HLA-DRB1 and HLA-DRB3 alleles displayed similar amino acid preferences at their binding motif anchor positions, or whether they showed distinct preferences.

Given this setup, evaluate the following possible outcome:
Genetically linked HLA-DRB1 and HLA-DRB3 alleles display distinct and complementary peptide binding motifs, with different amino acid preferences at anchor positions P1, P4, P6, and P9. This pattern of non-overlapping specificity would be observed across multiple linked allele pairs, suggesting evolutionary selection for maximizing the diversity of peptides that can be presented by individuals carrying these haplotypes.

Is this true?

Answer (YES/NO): YES